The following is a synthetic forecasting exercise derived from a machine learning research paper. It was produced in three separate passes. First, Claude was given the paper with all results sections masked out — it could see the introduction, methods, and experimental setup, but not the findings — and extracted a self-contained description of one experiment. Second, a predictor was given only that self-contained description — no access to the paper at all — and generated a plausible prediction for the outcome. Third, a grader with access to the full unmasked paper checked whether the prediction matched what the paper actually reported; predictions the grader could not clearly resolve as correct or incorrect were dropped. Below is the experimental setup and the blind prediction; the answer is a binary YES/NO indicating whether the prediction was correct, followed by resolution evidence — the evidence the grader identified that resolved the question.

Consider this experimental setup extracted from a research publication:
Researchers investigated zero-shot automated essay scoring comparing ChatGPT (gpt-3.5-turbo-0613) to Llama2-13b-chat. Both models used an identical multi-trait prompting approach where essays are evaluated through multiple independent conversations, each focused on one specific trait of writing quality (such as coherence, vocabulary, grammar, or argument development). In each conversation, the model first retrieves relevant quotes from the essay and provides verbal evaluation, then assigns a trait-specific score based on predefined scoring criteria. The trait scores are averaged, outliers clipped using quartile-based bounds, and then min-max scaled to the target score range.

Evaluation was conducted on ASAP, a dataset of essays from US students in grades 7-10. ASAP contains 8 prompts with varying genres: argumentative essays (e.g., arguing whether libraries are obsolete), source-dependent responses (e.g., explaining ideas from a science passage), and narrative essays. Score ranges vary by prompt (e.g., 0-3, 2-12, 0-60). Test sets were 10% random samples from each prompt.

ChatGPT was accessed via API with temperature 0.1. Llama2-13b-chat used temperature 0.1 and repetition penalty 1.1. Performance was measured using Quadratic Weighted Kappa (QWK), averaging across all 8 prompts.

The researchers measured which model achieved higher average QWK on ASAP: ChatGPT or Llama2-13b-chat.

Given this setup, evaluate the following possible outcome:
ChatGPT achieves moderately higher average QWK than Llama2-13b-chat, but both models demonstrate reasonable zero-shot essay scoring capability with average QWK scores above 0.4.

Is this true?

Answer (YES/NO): NO